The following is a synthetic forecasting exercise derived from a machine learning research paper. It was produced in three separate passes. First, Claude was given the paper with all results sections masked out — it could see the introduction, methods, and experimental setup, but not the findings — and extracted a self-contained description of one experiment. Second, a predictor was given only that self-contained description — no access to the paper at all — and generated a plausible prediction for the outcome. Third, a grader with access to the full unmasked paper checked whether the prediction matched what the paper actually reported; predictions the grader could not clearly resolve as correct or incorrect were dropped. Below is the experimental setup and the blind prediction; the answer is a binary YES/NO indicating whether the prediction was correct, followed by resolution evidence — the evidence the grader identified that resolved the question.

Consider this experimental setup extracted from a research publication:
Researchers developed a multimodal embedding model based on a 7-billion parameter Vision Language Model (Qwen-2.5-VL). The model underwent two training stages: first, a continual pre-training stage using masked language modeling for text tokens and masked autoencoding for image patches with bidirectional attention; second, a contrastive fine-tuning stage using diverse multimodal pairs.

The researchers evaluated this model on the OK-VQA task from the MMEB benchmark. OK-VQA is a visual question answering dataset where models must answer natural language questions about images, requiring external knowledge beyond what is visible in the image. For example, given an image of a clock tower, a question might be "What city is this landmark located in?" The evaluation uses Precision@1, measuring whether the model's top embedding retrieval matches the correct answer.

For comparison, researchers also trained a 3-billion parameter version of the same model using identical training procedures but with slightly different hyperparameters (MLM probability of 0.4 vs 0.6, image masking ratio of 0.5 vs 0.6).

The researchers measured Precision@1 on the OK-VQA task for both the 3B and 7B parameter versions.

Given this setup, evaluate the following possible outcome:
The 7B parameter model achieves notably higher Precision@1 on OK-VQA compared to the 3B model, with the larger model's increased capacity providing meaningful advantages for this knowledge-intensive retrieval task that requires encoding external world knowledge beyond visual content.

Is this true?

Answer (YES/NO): NO